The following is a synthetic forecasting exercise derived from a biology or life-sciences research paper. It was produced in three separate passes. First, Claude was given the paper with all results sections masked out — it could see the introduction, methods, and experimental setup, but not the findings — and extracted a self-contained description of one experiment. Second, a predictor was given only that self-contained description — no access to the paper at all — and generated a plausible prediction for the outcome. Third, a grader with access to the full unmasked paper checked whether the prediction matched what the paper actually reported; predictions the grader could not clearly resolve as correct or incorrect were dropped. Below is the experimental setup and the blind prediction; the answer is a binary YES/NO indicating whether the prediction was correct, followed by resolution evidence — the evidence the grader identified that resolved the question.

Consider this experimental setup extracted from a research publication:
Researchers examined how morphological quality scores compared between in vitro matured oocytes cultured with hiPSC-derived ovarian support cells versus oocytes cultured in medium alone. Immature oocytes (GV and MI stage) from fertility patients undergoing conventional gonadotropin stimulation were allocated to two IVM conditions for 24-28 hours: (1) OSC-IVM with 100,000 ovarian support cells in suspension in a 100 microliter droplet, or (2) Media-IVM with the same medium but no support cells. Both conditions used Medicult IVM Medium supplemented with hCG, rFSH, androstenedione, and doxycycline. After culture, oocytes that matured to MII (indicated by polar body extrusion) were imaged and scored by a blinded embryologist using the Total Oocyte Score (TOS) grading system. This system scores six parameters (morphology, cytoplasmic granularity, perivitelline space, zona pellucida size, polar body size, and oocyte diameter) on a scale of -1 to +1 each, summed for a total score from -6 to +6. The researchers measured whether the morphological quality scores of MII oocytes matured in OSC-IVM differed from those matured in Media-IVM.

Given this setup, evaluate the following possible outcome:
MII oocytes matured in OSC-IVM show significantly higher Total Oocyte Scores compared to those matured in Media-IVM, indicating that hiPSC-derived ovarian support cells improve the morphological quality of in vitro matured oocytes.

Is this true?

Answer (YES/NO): NO